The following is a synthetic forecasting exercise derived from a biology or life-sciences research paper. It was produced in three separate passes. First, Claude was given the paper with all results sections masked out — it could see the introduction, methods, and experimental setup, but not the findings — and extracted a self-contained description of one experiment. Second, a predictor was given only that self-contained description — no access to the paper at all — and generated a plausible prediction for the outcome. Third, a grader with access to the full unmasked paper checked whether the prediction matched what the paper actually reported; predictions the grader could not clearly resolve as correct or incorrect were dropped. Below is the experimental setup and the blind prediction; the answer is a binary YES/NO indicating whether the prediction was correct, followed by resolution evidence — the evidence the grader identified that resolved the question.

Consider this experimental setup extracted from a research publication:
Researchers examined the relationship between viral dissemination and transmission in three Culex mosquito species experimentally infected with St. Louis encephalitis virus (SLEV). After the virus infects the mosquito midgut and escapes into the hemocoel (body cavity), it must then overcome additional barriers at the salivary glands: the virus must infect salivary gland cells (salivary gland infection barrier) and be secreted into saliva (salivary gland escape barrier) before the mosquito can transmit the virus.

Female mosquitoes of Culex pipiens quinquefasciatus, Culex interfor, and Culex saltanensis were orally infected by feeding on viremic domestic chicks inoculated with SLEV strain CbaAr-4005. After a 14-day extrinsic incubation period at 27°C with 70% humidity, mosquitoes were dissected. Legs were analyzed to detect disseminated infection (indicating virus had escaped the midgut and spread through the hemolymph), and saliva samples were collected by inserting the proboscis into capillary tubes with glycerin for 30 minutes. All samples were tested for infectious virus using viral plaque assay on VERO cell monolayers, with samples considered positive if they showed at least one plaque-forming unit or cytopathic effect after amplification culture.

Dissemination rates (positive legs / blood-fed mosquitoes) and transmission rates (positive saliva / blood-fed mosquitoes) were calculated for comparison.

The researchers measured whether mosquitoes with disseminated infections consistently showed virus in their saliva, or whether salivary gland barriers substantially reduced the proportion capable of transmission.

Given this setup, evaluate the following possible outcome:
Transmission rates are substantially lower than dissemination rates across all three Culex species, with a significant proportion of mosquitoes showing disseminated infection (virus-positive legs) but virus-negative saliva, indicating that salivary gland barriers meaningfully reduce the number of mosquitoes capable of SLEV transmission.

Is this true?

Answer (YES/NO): NO